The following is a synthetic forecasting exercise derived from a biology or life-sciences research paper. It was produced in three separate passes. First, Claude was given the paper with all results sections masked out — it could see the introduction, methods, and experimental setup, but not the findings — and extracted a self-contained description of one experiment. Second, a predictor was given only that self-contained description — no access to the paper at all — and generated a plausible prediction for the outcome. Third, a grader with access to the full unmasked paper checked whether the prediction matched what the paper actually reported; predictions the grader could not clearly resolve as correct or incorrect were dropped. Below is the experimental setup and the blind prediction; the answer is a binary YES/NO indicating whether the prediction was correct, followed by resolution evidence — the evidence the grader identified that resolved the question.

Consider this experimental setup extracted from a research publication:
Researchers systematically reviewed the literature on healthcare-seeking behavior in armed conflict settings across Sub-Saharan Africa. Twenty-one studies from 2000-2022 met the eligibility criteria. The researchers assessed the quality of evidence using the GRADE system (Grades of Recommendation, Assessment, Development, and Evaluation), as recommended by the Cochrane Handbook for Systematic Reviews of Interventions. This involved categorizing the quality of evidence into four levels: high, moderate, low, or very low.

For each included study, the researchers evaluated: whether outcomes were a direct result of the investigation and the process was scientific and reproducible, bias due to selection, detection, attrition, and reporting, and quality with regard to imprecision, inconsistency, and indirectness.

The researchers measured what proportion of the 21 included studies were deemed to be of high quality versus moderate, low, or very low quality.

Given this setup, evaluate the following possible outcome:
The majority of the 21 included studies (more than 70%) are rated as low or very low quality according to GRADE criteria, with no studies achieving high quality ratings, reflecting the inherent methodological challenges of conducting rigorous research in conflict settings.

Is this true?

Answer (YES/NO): NO